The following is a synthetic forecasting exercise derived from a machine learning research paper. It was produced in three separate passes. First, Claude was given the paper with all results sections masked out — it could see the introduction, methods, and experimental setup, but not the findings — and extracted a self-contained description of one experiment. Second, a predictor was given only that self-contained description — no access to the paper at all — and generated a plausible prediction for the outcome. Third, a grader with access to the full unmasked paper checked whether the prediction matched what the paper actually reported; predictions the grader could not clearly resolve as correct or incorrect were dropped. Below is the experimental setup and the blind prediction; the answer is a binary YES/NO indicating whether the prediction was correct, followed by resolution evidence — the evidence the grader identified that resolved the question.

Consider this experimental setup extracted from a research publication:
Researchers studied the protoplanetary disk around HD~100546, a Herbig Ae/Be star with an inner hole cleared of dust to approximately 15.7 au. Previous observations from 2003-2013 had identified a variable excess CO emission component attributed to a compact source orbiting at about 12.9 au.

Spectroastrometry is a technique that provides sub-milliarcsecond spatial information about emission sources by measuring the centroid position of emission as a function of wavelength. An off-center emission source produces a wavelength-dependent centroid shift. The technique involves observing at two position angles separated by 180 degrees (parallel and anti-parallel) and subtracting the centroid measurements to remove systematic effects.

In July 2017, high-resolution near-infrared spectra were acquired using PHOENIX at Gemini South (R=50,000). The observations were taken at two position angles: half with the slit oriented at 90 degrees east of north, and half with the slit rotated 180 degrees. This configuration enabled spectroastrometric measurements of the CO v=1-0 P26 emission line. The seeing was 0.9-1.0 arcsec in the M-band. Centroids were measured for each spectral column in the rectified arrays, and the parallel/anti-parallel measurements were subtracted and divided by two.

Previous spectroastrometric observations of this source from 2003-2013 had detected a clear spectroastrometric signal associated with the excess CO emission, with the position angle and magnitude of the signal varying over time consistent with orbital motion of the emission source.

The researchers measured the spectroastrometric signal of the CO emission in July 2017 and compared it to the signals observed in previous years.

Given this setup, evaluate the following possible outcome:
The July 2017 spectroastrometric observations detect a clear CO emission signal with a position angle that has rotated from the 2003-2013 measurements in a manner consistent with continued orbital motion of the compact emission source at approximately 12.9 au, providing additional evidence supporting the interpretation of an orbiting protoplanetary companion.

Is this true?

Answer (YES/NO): NO